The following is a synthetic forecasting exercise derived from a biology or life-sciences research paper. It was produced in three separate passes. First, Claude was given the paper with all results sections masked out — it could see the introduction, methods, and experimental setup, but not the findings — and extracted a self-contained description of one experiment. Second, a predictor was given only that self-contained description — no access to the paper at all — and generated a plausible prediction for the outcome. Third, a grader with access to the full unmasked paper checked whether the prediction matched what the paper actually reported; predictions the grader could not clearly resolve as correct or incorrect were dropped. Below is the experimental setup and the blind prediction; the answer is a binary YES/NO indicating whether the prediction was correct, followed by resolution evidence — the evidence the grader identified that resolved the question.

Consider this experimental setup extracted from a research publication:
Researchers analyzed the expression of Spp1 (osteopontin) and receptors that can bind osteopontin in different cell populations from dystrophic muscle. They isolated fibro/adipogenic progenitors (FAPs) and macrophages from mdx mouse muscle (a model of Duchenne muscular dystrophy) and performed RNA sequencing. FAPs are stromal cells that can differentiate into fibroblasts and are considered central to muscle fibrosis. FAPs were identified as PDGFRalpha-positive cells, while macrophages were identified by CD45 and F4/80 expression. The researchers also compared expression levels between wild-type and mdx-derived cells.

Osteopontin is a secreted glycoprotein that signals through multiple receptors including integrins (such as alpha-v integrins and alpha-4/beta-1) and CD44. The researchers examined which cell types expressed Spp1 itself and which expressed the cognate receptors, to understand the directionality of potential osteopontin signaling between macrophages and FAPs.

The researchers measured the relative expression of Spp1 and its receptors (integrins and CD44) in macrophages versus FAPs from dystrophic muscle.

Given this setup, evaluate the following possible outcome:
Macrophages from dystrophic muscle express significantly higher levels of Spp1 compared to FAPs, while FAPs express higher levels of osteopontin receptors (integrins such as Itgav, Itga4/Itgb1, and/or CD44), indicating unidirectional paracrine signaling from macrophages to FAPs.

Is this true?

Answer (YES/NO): NO